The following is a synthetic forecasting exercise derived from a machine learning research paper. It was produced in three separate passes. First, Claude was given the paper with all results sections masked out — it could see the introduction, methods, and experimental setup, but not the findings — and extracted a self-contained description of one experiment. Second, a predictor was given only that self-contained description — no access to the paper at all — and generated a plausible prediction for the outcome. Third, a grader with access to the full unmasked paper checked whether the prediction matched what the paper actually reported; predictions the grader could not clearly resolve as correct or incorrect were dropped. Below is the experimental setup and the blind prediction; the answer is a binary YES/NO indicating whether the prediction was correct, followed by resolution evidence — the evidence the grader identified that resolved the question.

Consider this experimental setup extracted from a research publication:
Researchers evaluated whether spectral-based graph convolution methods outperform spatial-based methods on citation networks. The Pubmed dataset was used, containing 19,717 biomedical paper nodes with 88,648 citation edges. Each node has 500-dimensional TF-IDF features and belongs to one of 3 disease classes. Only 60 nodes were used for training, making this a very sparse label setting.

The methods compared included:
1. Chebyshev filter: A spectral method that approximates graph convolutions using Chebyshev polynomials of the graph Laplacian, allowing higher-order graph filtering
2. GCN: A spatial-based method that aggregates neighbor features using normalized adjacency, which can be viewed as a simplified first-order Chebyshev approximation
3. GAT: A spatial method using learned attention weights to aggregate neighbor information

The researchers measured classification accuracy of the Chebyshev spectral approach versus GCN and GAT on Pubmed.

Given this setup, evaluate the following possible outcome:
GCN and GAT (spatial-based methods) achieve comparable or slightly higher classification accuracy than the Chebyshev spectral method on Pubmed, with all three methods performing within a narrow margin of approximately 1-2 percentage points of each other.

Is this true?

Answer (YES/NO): YES